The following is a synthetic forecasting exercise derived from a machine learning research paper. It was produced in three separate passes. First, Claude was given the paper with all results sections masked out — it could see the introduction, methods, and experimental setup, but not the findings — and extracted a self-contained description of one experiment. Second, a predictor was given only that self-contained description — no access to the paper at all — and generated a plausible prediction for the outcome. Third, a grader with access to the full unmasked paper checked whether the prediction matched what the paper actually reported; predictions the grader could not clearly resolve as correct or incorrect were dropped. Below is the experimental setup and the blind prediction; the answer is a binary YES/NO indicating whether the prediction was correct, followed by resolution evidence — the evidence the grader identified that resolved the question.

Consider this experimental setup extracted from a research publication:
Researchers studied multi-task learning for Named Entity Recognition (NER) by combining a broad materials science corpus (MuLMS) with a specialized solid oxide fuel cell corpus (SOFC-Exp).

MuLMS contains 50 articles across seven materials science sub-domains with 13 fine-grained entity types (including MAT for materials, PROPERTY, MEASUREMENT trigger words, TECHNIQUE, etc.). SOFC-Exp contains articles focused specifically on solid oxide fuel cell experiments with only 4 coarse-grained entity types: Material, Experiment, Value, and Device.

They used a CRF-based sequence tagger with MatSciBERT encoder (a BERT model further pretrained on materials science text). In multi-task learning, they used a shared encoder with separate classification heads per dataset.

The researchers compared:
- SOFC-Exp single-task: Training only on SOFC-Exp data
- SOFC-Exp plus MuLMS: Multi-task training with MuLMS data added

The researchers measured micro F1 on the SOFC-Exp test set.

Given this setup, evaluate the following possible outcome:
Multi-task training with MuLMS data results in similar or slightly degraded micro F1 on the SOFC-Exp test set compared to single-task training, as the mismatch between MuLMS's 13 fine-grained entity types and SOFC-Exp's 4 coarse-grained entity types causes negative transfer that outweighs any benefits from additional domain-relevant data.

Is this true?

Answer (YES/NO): YES